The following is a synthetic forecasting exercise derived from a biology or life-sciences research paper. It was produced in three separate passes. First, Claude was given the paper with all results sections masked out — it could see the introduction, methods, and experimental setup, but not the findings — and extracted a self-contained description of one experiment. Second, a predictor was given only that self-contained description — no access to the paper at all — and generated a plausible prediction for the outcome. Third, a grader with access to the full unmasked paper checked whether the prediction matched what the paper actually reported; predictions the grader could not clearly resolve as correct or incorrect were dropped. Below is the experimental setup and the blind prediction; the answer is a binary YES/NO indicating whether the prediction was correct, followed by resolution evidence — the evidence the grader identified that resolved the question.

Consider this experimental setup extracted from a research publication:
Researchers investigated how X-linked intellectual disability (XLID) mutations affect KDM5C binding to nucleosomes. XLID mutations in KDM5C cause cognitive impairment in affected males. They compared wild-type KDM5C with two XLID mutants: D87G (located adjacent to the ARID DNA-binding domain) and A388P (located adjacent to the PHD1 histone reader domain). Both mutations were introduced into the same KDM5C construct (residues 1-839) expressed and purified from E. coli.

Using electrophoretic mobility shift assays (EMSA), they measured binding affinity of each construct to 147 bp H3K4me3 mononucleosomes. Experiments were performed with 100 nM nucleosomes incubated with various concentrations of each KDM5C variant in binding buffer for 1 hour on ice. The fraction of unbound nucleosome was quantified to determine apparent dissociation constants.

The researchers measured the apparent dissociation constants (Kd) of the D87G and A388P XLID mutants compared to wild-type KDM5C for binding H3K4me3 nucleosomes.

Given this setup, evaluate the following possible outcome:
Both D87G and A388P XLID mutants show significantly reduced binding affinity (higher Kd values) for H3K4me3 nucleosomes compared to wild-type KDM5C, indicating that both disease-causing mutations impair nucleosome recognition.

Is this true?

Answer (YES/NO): NO